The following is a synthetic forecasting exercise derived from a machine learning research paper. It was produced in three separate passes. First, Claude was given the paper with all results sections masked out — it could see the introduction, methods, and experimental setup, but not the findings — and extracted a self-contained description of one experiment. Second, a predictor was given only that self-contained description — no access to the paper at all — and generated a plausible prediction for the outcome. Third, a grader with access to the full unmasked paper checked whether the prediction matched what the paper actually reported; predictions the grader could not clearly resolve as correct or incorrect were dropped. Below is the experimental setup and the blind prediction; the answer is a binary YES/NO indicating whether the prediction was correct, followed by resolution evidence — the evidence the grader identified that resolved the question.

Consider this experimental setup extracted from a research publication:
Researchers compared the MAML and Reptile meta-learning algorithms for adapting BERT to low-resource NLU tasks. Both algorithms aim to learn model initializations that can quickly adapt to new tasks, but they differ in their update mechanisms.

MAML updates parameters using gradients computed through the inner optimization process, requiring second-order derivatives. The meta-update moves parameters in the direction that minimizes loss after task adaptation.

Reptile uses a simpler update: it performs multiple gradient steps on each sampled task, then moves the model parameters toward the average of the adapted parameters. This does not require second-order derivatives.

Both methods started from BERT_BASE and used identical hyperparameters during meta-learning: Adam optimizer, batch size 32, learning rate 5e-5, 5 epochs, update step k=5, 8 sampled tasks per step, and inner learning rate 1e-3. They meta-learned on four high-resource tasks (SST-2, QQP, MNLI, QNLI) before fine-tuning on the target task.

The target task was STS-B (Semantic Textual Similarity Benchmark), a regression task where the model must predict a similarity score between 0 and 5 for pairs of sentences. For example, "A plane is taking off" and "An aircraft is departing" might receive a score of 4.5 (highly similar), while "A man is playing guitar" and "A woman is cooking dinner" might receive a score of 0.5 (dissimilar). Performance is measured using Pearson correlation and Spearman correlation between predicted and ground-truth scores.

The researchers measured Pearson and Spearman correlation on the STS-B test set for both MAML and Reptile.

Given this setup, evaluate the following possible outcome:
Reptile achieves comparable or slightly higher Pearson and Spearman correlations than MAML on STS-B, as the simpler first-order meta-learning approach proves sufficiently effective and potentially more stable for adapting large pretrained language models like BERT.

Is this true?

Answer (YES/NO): YES